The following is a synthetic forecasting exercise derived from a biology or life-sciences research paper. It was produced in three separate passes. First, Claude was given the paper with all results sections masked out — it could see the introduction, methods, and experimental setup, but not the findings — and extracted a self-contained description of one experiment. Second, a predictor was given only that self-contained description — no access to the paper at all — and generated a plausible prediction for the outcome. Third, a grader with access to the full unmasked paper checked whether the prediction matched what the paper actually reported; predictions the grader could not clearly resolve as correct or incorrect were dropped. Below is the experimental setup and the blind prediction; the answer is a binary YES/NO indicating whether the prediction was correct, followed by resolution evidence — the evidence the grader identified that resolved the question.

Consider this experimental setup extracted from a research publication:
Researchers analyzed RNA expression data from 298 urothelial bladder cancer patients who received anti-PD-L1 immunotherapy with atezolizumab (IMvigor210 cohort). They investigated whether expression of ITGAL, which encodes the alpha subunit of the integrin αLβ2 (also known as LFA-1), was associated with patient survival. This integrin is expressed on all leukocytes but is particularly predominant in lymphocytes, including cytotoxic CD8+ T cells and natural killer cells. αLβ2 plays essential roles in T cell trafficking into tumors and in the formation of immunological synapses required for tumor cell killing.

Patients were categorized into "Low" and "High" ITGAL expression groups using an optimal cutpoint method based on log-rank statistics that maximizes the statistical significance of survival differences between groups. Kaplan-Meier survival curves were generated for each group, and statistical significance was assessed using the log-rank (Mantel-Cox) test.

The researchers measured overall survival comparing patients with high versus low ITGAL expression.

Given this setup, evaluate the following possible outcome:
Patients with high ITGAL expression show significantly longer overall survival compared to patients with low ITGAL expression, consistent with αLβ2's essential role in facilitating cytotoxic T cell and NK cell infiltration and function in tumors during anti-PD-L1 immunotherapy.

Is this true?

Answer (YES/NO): YES